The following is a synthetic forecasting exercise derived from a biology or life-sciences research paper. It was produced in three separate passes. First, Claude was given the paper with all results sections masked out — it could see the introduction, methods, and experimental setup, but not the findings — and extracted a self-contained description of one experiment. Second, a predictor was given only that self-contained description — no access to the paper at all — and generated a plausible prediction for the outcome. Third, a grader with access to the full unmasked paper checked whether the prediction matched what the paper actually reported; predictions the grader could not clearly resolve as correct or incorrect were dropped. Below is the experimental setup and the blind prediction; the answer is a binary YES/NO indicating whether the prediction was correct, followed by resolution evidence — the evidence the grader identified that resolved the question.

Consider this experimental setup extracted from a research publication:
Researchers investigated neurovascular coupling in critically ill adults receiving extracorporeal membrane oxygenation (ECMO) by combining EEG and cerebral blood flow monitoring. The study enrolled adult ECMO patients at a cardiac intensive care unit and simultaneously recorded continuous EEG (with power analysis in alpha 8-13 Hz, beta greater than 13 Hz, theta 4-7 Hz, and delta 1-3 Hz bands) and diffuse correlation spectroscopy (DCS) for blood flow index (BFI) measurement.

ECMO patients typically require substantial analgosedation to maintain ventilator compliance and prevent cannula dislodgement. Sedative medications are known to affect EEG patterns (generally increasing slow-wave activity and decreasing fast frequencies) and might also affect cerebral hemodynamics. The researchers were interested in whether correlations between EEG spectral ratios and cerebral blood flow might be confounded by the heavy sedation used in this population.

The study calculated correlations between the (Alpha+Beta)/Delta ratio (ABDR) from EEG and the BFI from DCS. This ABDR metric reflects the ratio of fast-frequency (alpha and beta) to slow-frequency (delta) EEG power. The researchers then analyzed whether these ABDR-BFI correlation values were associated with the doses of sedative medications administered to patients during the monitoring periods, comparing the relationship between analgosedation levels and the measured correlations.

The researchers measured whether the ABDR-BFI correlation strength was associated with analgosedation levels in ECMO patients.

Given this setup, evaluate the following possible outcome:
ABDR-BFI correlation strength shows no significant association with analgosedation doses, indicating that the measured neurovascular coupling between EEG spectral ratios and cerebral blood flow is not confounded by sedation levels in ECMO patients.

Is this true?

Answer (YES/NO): YES